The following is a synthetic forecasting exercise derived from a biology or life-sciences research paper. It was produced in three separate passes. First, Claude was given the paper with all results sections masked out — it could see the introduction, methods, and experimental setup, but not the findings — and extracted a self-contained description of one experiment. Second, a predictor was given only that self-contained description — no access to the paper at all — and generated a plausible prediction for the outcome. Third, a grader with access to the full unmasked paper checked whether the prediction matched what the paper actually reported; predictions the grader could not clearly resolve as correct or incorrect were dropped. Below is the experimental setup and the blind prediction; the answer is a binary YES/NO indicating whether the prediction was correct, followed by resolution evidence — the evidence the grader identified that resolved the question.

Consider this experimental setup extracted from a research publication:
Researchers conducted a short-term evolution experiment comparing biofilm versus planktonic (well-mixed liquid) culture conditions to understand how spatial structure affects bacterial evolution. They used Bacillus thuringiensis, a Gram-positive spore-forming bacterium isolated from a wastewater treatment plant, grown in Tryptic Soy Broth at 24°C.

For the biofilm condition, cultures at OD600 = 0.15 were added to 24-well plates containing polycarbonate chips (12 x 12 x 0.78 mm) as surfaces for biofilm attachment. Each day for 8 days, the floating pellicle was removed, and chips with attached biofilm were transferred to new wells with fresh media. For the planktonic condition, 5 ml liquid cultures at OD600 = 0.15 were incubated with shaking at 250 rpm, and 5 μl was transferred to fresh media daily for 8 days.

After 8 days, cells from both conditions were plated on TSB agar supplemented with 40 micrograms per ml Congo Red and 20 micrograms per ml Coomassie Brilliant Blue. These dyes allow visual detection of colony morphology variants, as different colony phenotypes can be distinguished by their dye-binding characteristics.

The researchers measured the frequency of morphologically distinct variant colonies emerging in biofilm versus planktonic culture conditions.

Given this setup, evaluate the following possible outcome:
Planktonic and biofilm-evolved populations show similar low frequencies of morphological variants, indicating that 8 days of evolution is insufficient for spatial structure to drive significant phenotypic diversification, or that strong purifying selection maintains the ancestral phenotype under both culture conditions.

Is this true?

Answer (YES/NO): NO